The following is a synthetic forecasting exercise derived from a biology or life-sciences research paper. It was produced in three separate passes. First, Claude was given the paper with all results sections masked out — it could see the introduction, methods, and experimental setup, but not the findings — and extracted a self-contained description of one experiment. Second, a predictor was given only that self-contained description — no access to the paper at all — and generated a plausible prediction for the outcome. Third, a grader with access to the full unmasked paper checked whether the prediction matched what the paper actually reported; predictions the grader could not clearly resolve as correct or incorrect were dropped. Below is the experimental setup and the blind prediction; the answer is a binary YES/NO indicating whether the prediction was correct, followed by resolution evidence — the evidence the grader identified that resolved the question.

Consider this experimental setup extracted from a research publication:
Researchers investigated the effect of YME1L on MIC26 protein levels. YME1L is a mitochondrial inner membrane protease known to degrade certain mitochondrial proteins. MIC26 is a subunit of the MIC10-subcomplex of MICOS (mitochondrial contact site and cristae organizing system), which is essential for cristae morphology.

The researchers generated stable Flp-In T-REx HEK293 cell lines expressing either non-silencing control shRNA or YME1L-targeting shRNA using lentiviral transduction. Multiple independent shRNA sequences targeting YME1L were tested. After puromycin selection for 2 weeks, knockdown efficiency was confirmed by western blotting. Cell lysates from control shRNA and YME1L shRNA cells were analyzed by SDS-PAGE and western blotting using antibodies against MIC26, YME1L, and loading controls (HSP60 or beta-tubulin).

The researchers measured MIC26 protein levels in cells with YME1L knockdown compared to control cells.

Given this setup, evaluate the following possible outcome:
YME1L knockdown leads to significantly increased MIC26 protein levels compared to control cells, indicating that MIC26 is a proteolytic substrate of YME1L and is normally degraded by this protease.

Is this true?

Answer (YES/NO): YES